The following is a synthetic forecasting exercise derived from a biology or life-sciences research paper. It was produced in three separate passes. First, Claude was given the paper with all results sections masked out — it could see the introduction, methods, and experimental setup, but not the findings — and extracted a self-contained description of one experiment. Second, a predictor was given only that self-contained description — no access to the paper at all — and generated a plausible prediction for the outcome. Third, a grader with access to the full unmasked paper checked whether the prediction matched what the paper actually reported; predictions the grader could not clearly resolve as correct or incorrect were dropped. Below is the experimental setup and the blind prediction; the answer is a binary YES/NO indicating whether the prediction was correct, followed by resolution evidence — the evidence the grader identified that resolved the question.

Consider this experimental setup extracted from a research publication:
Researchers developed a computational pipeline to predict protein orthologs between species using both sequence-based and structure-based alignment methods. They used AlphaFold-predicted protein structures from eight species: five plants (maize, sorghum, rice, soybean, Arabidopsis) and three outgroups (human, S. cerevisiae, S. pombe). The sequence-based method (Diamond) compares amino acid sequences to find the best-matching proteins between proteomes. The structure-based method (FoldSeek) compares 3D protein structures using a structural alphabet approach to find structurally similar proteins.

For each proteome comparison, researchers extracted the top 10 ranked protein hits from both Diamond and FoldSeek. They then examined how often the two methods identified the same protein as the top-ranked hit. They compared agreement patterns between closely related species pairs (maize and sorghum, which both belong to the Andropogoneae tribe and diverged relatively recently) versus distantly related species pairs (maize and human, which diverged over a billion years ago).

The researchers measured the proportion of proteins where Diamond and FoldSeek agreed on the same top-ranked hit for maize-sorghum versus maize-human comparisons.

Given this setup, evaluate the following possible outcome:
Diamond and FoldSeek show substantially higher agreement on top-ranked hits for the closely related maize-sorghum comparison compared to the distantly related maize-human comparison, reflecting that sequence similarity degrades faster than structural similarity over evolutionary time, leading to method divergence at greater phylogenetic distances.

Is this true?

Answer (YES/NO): YES